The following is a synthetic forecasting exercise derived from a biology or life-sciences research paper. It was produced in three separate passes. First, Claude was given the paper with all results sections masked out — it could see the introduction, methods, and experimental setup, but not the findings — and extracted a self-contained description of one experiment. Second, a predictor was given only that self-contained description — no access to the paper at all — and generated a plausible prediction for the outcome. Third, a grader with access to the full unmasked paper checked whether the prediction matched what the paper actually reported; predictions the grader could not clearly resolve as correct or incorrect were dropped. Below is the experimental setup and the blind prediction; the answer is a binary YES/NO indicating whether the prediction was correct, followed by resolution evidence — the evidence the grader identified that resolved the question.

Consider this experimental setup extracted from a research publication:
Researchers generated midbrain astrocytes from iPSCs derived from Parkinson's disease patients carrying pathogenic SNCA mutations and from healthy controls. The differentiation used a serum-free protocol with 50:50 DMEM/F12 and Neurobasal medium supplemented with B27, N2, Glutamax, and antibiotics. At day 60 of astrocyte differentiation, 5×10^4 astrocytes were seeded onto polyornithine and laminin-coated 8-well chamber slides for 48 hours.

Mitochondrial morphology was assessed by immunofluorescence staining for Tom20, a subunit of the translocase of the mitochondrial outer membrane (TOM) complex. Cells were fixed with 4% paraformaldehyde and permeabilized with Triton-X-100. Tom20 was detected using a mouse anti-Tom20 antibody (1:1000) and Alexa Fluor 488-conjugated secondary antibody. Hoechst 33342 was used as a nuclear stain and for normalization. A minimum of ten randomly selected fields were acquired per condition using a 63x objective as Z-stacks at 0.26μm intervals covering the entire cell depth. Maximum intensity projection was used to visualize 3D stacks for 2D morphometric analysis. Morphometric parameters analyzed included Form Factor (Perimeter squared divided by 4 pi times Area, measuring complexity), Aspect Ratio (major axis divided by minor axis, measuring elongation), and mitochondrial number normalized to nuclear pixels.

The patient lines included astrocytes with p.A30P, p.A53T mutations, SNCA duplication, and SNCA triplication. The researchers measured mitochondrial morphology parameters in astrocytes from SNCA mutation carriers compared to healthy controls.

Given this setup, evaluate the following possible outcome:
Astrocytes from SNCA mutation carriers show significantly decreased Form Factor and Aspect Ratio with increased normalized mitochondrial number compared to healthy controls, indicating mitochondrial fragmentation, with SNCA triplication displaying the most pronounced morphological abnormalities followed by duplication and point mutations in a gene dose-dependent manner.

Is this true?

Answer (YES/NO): NO